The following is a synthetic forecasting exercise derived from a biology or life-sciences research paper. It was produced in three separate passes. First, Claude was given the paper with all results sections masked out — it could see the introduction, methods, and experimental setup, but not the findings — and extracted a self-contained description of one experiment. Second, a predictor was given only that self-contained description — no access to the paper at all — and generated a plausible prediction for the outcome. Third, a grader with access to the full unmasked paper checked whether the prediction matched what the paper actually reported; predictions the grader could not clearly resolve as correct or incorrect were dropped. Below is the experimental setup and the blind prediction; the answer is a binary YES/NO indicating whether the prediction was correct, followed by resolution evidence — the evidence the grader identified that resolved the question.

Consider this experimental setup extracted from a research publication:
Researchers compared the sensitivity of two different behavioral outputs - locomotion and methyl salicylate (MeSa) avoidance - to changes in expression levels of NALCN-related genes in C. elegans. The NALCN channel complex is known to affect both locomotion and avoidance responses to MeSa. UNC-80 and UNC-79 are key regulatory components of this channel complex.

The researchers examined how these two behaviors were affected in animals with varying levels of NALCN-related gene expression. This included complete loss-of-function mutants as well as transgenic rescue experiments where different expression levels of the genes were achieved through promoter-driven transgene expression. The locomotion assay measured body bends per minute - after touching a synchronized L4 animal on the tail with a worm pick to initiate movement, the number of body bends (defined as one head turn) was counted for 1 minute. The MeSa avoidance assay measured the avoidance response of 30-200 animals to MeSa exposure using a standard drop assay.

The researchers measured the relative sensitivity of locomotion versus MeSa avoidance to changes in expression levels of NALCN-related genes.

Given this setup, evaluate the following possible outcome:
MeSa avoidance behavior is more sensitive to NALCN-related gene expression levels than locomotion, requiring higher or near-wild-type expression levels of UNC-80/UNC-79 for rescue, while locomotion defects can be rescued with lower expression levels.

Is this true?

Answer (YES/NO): NO